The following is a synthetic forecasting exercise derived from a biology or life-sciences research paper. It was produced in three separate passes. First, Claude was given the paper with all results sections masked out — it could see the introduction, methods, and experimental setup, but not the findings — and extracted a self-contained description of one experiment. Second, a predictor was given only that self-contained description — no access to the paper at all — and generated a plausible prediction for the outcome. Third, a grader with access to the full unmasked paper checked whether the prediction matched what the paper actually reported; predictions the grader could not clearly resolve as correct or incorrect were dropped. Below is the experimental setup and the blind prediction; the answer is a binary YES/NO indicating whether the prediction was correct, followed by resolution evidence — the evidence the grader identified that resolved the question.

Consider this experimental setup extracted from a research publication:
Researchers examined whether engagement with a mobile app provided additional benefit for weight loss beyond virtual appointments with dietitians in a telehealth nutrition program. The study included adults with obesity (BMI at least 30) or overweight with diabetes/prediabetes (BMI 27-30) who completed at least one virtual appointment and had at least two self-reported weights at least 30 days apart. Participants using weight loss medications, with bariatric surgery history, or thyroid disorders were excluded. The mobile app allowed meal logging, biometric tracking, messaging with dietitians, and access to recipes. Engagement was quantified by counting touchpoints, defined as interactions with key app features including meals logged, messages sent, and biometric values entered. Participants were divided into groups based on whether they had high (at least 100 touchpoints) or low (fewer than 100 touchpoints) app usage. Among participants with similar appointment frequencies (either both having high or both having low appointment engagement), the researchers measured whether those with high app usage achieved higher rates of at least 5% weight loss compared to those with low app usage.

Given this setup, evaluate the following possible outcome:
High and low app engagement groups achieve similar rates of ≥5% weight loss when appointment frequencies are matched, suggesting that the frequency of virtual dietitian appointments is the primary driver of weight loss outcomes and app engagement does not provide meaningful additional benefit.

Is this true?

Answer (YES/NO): NO